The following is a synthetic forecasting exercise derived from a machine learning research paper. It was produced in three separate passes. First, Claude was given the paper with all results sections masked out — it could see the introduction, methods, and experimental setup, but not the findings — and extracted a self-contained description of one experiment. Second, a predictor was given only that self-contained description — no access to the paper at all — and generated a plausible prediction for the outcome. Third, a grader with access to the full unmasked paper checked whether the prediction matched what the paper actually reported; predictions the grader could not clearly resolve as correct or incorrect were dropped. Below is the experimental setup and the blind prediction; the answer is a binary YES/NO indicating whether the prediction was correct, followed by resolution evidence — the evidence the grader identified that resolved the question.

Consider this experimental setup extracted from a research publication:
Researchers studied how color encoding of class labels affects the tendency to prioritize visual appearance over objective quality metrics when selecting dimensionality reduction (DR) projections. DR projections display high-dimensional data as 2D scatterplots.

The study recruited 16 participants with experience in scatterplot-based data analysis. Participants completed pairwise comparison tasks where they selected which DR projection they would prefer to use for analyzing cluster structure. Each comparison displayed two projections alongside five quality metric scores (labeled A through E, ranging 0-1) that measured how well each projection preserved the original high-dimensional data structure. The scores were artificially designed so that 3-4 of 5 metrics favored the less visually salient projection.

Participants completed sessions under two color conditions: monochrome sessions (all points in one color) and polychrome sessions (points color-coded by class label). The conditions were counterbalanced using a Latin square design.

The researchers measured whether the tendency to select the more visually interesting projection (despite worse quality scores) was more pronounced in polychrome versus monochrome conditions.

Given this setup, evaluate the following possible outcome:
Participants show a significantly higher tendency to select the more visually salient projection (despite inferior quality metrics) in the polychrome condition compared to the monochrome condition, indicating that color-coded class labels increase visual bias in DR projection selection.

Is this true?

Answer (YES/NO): YES